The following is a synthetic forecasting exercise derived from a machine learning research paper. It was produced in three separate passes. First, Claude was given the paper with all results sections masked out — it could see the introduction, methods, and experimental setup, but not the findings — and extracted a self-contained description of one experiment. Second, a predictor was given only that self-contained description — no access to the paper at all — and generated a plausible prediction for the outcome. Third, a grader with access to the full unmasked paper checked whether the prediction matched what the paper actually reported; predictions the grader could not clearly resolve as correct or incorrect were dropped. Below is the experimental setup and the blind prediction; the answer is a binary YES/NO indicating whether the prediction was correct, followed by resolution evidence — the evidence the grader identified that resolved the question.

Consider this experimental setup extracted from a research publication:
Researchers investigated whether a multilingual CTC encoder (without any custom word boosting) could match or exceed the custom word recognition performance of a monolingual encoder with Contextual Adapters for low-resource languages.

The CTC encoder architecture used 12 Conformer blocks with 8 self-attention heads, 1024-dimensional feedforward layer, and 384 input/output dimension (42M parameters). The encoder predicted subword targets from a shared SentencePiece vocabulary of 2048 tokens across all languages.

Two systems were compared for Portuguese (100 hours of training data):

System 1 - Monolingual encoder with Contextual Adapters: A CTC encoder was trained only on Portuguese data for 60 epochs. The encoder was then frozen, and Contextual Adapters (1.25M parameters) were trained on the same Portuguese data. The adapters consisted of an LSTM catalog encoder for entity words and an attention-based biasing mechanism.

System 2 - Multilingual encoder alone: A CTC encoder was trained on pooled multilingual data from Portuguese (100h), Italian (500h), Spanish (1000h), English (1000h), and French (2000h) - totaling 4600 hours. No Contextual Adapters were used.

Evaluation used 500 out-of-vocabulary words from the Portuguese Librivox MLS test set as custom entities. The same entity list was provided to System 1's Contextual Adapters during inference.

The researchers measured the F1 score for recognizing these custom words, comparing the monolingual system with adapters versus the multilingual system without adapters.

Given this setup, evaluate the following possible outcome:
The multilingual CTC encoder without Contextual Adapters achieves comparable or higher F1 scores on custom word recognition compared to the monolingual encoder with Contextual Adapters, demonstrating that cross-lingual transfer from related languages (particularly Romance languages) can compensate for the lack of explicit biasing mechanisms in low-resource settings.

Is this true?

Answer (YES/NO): YES